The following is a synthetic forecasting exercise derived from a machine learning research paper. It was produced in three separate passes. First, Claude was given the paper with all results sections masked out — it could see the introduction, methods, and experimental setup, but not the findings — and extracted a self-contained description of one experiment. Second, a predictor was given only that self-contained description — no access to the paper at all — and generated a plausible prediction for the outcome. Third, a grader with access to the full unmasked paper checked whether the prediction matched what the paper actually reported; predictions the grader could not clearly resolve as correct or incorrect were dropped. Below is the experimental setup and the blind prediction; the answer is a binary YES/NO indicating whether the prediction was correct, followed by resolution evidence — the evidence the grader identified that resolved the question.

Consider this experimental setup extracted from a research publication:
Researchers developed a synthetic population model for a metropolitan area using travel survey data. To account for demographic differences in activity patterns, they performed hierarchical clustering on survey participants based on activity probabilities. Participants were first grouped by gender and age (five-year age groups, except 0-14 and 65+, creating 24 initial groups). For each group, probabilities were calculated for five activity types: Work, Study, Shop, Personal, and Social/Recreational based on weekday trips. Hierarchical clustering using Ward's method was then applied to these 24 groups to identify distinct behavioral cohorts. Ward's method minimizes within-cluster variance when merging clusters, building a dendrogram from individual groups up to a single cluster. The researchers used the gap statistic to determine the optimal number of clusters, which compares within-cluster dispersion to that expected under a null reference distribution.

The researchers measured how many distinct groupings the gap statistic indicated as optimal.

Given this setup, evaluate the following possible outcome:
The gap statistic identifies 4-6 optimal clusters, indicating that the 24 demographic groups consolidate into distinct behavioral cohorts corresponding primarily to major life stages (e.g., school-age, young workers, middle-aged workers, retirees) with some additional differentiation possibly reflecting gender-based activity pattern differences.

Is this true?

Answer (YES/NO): YES